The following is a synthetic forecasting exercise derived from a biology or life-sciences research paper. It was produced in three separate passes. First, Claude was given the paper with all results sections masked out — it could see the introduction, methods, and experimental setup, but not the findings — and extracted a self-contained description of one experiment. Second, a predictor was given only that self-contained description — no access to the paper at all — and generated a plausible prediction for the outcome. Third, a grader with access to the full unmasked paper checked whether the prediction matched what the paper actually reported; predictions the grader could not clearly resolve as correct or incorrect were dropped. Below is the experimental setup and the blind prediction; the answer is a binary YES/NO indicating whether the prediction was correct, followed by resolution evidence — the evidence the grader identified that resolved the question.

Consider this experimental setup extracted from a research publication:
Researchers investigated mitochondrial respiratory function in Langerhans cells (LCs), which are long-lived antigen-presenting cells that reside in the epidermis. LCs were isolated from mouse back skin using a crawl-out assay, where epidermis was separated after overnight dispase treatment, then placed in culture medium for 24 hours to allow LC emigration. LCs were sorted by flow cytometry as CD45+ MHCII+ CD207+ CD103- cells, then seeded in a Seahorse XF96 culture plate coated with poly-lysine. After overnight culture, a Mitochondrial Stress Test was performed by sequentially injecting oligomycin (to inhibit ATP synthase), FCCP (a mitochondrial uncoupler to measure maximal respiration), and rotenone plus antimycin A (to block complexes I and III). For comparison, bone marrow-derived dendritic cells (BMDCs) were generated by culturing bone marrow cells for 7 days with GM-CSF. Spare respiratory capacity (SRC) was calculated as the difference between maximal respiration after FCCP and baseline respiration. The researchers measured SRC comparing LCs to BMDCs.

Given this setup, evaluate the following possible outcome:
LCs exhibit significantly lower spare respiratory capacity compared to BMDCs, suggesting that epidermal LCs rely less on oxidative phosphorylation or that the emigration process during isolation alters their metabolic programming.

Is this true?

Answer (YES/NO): NO